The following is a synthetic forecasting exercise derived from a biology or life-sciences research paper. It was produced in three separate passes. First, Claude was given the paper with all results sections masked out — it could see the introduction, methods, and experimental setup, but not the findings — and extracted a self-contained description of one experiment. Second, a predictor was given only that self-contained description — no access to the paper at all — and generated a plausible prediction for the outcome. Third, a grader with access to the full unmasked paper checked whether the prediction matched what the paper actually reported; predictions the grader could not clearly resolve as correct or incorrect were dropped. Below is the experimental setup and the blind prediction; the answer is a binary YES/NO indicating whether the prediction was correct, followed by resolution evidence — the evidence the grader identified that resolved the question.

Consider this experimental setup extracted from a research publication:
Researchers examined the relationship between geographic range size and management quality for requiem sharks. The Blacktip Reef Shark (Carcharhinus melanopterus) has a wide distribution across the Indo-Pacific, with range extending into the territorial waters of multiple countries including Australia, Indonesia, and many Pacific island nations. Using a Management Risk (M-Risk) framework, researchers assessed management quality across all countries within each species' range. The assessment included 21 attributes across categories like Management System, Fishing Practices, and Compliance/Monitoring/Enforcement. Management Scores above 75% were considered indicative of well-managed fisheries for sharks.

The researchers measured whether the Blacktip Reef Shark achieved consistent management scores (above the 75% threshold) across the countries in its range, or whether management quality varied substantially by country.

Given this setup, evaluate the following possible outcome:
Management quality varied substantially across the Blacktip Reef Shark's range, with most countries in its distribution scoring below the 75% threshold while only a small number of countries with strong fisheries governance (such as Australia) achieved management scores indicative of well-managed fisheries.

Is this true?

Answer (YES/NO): YES